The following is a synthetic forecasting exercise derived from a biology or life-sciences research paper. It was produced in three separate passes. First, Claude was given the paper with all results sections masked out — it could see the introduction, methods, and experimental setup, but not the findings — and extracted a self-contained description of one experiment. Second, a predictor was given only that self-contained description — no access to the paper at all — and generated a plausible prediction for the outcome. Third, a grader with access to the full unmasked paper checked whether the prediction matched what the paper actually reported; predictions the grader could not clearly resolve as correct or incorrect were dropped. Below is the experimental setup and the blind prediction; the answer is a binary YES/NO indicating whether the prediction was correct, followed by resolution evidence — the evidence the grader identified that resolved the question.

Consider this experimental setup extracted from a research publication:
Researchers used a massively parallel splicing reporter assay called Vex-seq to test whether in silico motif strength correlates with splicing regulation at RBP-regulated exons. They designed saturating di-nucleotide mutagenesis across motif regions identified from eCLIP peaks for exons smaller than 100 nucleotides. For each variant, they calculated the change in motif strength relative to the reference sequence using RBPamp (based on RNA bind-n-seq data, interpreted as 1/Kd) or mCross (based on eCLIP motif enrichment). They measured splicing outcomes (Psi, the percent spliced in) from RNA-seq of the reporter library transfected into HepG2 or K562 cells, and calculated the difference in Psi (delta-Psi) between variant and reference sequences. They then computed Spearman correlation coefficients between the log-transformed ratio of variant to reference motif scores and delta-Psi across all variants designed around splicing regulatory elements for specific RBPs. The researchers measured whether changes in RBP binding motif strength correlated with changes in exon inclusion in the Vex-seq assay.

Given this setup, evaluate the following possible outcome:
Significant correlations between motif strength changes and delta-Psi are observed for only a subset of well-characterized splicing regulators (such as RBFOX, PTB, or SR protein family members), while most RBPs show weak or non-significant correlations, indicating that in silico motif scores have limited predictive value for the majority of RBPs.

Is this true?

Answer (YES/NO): YES